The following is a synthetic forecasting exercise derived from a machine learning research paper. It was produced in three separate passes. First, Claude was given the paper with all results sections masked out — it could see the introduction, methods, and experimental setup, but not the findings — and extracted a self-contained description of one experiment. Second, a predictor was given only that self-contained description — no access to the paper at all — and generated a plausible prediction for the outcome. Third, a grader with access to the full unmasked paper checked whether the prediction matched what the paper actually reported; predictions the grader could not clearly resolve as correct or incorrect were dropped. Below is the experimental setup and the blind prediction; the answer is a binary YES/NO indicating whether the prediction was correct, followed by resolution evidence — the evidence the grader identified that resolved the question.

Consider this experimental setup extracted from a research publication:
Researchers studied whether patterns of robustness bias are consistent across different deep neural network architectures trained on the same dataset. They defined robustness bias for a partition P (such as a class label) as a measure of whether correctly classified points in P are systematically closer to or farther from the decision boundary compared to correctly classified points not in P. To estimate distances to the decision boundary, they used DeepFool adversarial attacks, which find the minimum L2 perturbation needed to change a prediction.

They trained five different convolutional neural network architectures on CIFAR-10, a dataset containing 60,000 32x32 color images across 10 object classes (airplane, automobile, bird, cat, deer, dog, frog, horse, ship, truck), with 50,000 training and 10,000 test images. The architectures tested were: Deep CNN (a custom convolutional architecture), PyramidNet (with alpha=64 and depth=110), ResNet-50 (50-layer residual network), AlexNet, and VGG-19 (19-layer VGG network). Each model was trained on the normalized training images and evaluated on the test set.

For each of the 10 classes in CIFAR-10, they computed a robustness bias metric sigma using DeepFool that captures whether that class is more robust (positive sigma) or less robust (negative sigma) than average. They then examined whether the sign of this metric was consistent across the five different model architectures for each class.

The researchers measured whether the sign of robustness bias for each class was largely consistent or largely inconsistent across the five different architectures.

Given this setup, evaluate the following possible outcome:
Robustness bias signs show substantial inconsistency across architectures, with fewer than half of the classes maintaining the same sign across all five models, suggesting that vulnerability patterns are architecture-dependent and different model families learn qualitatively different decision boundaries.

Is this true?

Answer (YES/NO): NO